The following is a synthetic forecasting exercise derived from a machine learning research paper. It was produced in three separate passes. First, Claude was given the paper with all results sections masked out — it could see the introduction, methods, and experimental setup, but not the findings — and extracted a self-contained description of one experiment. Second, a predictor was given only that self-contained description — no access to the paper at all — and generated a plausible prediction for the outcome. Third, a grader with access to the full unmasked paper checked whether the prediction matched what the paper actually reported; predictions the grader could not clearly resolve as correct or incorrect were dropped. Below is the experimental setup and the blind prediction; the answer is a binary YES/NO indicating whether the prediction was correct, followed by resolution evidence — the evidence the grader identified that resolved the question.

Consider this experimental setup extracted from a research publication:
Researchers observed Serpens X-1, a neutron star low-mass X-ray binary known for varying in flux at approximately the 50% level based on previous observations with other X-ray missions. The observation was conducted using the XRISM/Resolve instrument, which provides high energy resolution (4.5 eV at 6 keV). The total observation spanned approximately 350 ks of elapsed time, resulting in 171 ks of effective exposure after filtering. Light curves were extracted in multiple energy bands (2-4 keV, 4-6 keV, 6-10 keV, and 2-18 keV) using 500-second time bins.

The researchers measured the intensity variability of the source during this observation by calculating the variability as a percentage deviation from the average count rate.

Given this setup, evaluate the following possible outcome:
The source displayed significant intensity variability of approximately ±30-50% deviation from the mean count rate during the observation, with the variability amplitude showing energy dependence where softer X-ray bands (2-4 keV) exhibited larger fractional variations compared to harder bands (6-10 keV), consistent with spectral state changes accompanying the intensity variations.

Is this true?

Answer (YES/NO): NO